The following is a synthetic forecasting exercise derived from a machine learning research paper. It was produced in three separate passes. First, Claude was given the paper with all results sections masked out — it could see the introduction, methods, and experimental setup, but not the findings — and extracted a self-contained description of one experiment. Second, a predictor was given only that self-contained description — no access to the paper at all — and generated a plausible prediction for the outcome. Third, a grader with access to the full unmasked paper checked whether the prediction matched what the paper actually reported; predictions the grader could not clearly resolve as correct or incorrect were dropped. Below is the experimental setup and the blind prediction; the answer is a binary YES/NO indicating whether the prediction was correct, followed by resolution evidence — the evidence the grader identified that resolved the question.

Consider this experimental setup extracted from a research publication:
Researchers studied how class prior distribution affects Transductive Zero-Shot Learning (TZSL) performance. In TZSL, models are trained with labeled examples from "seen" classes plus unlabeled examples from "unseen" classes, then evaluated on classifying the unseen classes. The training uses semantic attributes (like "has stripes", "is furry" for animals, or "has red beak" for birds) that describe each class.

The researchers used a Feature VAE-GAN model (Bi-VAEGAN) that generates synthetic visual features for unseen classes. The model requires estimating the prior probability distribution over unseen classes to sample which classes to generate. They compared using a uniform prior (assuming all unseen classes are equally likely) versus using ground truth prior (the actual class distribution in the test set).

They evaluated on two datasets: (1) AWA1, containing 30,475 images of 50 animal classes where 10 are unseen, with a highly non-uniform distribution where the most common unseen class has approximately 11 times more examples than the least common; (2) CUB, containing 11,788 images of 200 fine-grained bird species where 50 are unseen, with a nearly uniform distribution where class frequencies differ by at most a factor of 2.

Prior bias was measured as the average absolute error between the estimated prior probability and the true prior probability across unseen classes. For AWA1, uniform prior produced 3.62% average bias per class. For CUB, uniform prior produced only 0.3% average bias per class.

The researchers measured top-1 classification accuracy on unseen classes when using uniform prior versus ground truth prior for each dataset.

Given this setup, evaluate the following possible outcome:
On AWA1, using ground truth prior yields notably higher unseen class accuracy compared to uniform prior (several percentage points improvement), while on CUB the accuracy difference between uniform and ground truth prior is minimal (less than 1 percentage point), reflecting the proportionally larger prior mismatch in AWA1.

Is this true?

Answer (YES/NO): NO